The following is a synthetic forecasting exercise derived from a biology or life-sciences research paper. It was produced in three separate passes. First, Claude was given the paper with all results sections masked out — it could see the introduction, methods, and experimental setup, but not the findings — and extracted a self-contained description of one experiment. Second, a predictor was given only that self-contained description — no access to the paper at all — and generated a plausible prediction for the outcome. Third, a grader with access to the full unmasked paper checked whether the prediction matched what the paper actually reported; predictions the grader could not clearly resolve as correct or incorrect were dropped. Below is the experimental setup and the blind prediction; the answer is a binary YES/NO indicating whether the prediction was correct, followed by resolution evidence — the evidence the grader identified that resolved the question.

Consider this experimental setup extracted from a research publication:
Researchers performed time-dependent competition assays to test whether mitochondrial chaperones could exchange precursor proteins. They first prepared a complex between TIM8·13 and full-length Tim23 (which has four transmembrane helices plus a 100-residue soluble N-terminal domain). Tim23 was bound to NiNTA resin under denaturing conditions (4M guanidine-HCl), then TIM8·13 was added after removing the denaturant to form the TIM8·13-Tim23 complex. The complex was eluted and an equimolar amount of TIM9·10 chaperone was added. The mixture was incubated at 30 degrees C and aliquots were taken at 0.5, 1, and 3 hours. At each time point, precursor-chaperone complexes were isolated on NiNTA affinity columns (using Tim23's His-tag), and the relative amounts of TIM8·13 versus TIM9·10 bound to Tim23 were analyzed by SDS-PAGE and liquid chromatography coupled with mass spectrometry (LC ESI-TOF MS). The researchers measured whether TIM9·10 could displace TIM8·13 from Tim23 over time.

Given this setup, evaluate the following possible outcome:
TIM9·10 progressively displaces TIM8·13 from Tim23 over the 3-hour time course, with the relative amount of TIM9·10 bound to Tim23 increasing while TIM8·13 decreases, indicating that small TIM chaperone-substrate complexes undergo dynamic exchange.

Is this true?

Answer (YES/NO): NO